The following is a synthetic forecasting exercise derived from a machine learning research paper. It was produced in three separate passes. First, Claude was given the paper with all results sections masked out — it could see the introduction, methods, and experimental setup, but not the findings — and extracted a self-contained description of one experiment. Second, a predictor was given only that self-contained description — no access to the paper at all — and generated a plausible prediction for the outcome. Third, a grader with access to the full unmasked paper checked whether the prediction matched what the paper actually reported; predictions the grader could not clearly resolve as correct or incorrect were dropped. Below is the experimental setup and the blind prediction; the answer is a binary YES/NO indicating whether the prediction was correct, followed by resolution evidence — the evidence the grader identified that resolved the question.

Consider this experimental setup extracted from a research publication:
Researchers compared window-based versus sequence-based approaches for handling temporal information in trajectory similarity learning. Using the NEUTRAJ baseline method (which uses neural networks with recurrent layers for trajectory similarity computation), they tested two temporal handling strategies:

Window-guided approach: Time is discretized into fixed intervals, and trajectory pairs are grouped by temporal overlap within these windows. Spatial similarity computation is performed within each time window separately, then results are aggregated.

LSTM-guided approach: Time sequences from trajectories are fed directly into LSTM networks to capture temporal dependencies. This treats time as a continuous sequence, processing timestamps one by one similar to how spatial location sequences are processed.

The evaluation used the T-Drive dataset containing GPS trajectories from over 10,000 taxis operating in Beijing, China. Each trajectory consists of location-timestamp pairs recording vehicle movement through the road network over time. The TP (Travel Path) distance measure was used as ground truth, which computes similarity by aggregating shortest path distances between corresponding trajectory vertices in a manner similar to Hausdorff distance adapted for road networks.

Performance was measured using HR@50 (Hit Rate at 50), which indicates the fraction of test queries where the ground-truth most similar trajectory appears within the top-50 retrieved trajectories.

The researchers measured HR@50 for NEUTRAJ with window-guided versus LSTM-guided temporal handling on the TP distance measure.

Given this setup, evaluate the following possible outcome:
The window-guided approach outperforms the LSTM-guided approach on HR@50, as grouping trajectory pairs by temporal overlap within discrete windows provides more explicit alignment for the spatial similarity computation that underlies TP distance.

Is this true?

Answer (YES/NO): NO